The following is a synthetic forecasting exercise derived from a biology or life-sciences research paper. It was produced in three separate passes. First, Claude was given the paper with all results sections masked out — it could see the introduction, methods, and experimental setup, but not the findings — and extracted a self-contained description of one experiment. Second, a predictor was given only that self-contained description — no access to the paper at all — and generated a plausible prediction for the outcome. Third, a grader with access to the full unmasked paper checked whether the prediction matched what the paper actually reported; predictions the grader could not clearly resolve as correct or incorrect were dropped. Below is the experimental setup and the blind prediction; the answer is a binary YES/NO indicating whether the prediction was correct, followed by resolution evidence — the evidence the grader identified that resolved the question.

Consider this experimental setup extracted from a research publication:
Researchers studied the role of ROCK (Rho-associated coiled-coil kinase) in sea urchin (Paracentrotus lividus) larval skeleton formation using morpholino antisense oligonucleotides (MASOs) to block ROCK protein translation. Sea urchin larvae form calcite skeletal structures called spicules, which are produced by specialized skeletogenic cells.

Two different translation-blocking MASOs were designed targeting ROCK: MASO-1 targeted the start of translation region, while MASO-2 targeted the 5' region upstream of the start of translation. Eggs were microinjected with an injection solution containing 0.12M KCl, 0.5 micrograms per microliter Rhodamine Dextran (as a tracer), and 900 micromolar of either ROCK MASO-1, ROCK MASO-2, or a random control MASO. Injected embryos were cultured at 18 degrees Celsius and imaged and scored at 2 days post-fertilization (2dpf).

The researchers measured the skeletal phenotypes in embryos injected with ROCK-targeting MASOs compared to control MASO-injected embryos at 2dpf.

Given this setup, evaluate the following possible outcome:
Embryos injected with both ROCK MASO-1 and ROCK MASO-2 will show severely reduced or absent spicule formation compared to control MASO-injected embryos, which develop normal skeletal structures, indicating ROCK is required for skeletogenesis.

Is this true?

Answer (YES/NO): YES